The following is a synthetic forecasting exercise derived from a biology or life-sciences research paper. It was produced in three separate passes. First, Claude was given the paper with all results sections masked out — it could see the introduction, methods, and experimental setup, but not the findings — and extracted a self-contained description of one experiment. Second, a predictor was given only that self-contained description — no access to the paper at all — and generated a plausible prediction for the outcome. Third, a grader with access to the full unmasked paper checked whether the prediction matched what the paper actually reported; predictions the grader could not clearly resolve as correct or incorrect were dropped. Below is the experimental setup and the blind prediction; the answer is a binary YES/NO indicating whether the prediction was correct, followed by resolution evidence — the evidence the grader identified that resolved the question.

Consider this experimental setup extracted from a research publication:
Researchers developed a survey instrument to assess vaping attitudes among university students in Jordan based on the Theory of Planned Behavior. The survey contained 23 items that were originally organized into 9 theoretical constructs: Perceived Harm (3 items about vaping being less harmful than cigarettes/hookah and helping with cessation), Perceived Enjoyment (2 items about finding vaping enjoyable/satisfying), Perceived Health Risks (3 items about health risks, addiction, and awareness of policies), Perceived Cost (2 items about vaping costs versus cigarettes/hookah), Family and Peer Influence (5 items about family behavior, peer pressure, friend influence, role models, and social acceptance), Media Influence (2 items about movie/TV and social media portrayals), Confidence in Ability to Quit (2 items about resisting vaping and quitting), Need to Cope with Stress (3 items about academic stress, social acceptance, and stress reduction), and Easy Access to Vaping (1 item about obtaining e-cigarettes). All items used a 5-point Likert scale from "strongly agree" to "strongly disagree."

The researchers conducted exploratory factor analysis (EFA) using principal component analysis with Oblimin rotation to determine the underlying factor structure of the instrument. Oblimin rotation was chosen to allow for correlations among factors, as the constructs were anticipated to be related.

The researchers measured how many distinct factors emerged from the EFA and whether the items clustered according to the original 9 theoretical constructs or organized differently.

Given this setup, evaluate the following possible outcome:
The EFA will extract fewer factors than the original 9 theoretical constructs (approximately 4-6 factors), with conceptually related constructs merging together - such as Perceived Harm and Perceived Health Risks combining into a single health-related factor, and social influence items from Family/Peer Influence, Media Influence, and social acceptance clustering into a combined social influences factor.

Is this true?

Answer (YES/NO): NO